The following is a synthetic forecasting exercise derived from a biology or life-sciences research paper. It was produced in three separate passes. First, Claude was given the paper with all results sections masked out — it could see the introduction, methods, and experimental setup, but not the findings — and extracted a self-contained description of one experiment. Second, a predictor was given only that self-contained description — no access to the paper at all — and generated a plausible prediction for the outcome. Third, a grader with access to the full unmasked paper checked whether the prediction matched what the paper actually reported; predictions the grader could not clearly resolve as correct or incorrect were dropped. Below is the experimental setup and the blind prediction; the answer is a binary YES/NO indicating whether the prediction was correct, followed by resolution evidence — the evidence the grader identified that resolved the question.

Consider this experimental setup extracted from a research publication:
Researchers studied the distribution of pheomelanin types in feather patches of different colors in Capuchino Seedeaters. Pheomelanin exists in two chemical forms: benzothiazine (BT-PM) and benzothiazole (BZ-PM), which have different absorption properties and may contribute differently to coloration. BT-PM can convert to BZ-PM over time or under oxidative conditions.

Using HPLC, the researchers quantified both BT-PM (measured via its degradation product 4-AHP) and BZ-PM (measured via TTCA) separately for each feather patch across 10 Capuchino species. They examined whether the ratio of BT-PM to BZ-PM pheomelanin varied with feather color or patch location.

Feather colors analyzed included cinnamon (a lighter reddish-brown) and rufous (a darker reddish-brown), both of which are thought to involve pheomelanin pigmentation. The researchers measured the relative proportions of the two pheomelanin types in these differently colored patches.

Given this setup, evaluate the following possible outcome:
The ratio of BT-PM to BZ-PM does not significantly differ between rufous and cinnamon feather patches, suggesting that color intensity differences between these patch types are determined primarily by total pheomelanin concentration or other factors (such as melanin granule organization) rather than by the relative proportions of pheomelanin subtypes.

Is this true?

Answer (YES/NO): NO